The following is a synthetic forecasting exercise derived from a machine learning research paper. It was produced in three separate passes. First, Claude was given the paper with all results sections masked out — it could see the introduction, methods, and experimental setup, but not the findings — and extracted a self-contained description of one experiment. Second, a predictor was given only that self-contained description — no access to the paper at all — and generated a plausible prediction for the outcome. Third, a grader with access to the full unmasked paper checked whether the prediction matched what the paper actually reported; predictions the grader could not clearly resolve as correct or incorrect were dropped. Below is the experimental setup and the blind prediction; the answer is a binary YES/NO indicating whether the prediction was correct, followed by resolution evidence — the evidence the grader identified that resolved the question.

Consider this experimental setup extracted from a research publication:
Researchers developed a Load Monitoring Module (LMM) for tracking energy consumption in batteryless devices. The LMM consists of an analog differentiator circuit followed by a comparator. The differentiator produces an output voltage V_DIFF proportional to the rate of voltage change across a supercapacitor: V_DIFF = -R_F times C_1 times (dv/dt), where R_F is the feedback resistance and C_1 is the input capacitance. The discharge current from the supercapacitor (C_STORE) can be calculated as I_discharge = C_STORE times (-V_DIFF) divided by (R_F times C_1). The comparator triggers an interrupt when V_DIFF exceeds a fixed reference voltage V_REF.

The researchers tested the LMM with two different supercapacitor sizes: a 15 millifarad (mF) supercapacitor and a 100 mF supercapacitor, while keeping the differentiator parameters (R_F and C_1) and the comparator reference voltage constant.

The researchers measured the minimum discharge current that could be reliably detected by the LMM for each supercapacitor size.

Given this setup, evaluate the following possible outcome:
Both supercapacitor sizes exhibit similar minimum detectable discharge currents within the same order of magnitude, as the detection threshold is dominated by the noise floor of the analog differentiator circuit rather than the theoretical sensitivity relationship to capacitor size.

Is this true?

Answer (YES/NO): NO